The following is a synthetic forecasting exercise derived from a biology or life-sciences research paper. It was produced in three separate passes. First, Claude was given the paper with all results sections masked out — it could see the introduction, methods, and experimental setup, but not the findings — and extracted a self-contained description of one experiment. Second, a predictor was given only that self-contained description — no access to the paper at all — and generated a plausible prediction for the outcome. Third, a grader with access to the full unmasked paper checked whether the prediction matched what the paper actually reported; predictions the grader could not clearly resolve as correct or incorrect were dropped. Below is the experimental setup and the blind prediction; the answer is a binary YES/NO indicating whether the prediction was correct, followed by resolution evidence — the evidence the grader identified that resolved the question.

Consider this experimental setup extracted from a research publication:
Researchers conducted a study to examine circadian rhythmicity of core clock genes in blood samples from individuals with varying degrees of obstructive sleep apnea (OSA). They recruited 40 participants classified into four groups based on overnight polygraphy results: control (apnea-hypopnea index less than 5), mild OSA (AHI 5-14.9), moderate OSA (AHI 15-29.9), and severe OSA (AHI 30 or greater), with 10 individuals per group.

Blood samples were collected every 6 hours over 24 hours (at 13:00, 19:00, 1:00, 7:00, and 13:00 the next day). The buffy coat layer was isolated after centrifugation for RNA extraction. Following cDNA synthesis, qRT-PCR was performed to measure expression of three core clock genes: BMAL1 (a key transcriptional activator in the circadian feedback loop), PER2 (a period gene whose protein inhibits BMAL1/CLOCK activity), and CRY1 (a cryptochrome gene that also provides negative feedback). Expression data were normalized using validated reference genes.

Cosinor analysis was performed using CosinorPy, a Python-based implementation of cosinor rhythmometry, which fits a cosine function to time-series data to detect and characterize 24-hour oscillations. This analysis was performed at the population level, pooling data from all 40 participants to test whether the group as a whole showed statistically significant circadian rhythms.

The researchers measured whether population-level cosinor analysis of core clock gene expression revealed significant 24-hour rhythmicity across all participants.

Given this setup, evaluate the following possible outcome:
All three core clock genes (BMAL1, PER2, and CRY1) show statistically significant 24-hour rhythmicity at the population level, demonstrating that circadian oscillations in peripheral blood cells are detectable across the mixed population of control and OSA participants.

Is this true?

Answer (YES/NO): NO